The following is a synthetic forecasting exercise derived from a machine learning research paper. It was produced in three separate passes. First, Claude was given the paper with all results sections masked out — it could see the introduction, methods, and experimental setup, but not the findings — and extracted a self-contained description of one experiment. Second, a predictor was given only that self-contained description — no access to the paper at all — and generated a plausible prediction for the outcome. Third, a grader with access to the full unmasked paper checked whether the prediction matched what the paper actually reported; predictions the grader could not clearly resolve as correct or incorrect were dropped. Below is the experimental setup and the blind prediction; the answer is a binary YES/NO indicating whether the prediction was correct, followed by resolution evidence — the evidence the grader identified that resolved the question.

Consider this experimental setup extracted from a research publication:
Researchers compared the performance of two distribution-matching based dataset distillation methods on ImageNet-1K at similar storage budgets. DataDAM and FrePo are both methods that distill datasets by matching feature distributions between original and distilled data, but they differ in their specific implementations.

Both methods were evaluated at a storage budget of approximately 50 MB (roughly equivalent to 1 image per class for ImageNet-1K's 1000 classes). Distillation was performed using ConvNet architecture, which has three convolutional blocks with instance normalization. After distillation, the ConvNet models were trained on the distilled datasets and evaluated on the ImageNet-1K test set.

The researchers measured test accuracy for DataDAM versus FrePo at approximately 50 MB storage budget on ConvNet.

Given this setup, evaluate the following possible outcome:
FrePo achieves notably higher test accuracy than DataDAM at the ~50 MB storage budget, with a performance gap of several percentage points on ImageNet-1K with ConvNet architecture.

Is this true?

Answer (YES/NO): YES